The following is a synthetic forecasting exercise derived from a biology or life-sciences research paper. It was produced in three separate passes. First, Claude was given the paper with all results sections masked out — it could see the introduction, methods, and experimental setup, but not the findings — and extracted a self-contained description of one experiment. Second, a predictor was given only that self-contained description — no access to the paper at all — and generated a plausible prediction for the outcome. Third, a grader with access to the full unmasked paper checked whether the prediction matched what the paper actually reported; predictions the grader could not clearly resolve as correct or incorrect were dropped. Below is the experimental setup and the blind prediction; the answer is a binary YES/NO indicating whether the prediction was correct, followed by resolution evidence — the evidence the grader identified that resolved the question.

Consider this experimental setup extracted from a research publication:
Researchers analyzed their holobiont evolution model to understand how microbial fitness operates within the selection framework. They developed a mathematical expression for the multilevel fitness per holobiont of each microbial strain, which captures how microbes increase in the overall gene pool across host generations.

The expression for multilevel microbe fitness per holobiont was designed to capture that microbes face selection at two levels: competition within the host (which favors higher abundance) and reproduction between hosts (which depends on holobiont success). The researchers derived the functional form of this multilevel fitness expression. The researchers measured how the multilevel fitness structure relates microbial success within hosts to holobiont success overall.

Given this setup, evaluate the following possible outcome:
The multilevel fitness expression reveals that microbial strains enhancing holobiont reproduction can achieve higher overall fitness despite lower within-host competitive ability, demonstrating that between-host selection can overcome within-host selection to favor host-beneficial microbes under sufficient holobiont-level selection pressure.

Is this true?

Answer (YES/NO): YES